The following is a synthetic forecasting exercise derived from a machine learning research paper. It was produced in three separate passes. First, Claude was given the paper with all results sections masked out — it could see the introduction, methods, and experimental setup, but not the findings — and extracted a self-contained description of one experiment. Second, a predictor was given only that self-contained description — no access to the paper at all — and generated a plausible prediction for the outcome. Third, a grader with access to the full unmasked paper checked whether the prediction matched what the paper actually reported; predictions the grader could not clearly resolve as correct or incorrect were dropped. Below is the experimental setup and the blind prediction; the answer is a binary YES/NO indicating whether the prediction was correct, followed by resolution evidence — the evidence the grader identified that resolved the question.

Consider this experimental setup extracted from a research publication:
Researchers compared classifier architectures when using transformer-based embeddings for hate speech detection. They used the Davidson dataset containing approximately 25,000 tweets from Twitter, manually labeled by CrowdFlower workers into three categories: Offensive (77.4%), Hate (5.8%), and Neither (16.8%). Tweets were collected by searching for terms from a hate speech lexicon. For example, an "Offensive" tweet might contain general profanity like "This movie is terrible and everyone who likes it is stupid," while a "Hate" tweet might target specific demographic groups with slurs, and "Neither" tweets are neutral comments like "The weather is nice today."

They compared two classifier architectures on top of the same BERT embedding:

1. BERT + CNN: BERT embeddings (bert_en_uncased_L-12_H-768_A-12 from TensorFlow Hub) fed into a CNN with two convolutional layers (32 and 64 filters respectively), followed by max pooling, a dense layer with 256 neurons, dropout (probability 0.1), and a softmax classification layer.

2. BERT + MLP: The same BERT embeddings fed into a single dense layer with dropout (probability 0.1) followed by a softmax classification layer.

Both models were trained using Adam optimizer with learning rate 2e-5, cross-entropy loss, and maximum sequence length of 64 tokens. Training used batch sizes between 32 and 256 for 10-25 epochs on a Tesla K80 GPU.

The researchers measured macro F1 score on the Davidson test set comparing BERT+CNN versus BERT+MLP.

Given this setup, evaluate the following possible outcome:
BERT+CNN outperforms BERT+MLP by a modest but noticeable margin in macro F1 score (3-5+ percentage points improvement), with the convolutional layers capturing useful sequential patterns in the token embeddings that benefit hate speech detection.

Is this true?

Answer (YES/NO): NO